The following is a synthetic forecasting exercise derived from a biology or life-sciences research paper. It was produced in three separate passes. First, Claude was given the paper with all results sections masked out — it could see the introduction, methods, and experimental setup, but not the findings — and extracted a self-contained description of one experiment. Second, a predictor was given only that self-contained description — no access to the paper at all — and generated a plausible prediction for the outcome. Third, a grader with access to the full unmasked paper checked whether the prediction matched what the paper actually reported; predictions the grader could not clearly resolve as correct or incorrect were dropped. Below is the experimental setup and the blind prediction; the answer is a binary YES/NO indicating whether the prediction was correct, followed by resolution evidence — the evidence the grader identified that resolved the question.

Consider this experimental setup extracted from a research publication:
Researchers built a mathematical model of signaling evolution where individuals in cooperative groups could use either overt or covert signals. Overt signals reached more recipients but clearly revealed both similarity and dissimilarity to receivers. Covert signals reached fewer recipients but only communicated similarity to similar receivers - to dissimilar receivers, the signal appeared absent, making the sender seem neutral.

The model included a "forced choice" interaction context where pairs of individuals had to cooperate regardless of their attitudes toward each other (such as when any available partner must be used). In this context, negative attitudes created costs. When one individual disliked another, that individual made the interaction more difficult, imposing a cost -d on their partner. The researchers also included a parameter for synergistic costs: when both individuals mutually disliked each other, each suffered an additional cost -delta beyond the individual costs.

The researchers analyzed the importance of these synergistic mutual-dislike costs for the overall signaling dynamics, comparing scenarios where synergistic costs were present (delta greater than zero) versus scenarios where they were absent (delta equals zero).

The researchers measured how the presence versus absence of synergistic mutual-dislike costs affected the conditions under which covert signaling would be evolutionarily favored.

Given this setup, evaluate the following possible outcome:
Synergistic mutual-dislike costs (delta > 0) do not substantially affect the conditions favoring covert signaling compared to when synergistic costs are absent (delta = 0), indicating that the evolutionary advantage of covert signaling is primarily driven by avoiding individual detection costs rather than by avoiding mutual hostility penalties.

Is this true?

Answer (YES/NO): NO